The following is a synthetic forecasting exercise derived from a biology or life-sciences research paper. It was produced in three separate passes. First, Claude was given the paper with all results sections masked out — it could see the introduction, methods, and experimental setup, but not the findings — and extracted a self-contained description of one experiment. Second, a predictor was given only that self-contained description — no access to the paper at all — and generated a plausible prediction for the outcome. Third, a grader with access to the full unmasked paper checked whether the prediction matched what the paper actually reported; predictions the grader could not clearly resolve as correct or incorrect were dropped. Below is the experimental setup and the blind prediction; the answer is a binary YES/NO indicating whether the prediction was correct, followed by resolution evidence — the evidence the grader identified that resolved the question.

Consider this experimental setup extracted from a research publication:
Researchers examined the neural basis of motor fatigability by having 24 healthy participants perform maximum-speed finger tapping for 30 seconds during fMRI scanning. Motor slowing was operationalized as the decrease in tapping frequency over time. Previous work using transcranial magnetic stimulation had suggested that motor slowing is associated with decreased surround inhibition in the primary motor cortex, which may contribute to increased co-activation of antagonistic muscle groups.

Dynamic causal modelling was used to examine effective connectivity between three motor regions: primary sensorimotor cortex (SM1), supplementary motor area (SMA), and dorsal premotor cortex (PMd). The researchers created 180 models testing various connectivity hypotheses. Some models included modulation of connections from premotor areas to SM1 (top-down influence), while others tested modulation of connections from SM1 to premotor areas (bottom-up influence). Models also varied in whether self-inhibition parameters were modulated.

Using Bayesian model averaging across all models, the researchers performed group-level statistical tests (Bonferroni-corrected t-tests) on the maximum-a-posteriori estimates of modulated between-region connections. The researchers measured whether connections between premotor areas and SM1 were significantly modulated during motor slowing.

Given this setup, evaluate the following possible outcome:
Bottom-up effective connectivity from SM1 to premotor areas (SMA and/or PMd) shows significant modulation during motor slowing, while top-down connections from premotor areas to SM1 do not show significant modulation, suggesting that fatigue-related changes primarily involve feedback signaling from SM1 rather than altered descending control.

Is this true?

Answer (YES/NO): NO